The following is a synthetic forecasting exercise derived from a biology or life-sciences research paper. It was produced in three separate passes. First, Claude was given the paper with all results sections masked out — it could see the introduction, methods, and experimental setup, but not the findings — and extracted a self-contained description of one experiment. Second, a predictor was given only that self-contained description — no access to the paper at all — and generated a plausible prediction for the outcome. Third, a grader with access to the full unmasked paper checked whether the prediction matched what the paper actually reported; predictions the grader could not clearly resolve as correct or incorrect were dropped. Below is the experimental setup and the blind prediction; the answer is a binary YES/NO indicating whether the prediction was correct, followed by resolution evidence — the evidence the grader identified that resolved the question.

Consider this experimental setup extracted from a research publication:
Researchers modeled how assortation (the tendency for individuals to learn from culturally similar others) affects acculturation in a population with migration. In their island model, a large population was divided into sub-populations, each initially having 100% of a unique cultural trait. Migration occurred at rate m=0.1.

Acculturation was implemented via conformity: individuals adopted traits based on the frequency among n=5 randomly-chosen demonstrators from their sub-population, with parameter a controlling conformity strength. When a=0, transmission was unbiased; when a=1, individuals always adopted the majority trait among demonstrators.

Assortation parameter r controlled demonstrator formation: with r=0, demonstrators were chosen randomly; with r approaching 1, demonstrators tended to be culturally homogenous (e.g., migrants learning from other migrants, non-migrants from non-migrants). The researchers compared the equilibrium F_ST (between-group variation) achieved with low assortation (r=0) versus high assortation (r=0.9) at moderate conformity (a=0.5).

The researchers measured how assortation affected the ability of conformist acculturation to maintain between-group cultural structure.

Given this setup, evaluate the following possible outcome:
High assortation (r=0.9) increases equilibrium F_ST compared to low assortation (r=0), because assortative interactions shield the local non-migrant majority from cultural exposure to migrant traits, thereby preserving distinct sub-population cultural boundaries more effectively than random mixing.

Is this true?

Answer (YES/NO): NO